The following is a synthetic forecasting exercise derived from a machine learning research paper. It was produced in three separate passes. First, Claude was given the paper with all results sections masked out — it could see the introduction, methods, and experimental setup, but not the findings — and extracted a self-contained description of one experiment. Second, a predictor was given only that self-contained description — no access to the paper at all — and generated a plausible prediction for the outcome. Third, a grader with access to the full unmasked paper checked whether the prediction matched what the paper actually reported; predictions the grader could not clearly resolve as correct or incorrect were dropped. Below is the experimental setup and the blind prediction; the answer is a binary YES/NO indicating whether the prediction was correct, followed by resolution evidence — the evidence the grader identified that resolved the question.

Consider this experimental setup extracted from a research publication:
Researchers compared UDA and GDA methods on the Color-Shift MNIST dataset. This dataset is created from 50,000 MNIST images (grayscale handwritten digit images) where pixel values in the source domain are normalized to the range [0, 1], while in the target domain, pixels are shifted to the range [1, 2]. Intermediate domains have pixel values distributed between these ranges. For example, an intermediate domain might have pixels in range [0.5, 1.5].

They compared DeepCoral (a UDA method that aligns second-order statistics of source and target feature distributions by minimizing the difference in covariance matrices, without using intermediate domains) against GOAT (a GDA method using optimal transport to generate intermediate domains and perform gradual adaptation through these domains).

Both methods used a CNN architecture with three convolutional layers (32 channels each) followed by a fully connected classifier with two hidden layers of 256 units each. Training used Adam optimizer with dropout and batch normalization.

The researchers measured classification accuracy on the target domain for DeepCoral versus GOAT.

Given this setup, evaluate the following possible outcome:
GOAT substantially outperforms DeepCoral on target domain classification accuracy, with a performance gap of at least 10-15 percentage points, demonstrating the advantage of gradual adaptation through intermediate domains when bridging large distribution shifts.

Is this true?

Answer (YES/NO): YES